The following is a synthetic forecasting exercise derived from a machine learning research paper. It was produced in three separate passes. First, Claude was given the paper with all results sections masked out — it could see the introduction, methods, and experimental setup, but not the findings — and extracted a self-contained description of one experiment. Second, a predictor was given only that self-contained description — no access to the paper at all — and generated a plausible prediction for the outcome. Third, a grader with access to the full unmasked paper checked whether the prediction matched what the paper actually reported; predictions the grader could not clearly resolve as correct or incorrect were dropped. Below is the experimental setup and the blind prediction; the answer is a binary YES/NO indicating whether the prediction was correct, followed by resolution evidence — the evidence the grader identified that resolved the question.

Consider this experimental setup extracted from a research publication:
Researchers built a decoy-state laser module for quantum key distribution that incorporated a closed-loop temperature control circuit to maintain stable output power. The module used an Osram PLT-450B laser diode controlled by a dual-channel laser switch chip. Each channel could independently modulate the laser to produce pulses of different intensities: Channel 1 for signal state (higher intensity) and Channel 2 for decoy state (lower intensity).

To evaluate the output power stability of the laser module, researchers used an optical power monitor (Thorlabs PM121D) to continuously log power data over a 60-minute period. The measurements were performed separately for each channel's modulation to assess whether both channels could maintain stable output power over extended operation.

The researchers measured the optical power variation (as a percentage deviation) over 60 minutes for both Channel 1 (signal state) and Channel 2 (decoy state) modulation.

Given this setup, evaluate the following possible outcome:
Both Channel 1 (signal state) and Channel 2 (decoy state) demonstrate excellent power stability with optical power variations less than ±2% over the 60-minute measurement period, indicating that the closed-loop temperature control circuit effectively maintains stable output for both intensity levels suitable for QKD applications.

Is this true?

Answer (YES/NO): YES